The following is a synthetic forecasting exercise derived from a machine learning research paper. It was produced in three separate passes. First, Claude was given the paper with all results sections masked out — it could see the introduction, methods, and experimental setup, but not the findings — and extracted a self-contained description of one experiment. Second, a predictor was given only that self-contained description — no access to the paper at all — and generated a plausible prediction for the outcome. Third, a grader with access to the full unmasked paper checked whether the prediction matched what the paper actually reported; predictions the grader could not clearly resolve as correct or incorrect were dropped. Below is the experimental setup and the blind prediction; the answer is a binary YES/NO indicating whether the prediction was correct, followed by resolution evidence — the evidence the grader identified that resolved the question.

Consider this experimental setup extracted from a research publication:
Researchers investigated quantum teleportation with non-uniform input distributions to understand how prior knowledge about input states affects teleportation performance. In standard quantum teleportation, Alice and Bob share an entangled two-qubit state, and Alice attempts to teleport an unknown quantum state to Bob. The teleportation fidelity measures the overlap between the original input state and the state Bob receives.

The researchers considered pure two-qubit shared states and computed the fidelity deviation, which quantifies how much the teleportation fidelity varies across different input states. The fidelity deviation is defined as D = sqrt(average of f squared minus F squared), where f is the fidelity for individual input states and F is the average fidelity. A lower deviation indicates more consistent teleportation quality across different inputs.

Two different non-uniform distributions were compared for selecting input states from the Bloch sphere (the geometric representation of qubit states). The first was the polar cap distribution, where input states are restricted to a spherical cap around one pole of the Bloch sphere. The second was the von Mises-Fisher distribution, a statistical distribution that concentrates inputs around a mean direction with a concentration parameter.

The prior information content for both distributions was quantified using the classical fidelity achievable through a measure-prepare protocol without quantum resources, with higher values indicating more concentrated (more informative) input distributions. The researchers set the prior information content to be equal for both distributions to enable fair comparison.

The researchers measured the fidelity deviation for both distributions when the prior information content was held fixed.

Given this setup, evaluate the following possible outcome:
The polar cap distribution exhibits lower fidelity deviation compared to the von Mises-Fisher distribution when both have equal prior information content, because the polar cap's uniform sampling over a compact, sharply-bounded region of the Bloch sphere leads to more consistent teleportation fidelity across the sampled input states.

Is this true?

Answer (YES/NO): YES